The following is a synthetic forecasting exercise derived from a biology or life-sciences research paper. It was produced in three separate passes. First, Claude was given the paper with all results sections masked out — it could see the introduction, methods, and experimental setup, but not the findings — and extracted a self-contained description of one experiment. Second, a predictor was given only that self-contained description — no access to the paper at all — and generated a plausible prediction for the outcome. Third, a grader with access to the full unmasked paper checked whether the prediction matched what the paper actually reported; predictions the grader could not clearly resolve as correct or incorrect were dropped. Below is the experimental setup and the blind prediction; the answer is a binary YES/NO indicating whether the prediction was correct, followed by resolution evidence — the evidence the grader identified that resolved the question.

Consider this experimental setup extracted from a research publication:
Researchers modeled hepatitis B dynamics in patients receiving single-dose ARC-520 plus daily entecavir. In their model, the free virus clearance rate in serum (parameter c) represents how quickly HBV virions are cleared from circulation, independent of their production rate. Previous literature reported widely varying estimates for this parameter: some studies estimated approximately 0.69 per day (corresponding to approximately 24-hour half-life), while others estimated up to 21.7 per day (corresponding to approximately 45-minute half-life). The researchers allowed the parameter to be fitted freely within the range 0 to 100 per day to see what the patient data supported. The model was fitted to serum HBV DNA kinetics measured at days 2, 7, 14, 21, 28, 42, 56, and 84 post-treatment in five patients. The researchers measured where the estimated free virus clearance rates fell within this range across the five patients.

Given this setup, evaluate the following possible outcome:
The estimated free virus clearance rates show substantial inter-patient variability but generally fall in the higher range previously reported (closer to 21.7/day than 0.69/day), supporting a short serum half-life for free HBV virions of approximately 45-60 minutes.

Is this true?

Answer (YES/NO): NO